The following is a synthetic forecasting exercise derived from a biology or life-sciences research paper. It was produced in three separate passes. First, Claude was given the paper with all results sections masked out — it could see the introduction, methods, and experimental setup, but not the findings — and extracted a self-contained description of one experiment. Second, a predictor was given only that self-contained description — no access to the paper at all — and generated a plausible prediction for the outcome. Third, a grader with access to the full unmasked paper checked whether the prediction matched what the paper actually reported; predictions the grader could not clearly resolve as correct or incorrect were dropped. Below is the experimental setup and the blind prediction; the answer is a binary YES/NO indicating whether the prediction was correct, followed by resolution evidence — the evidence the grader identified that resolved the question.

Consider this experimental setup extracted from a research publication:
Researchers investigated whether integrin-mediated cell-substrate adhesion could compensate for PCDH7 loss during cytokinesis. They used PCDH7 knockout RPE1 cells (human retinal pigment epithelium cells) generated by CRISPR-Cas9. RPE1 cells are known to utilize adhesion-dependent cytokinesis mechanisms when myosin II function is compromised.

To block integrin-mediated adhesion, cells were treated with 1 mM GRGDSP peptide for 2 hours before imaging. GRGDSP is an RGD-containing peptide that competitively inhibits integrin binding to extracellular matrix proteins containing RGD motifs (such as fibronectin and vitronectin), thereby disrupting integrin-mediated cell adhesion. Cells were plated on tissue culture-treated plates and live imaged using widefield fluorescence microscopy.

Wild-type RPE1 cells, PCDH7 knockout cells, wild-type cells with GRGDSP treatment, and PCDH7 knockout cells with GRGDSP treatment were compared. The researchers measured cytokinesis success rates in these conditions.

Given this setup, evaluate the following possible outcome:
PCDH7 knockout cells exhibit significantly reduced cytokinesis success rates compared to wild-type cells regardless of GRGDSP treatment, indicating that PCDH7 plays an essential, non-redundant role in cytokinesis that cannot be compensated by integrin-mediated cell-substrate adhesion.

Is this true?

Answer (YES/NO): NO